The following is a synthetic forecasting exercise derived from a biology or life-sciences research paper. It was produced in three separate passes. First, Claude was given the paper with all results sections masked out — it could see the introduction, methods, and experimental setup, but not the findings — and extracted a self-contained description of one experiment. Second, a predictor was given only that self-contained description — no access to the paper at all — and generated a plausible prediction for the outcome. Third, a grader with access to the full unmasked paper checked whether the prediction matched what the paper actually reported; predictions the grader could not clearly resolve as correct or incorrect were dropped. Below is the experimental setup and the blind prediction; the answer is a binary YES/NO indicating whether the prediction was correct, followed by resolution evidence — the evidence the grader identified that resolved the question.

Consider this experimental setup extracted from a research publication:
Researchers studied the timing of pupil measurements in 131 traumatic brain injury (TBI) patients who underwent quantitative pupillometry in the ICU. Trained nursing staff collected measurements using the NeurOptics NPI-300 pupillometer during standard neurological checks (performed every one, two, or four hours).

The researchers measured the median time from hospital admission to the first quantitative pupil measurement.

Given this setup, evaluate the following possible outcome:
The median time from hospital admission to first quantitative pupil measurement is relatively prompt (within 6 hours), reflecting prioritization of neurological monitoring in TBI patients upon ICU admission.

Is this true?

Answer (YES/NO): YES